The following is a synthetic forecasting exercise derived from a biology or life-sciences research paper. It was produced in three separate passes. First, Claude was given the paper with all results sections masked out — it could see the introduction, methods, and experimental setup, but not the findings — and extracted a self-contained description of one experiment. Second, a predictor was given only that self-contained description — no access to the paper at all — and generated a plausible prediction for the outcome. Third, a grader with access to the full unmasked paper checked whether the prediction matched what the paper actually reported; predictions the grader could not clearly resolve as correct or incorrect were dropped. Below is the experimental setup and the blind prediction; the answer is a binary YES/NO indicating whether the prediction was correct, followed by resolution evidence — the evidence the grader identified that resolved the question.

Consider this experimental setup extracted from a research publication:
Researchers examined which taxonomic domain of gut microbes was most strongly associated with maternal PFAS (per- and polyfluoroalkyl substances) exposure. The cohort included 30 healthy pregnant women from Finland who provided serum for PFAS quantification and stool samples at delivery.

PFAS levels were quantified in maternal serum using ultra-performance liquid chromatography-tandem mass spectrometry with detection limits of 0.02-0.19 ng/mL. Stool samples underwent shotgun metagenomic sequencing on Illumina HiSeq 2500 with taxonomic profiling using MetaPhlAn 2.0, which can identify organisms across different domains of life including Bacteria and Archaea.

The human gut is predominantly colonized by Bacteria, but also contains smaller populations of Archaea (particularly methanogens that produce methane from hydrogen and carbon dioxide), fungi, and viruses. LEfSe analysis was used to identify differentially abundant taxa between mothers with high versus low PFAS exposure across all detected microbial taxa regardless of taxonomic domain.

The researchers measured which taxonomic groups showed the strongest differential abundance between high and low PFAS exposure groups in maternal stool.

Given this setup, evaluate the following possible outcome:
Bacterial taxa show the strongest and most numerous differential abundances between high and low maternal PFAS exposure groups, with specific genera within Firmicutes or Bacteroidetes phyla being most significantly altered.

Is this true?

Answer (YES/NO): NO